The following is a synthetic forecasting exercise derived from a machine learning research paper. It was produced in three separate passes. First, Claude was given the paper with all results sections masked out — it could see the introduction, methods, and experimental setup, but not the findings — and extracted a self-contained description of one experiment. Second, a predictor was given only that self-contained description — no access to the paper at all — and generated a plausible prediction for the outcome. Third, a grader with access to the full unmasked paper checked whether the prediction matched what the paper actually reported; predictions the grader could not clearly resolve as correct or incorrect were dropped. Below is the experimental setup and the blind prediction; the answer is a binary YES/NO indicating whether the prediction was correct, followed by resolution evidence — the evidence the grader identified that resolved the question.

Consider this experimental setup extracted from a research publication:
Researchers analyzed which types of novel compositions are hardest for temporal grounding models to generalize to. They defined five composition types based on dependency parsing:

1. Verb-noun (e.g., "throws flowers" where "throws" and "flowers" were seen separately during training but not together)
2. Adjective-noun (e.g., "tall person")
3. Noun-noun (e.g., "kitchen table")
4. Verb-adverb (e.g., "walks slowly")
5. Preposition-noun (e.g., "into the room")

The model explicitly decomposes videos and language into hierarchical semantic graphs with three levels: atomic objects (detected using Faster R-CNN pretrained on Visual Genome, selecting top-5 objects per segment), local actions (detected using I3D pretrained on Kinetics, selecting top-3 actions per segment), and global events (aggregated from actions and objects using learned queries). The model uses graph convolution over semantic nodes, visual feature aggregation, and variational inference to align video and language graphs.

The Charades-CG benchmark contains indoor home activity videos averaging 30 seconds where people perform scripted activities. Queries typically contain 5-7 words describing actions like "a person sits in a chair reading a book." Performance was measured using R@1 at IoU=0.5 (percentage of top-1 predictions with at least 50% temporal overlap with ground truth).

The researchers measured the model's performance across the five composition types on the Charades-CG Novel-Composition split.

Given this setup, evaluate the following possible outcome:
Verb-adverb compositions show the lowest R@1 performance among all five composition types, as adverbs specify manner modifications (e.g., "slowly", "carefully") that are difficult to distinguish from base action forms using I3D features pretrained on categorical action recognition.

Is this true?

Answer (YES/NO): NO